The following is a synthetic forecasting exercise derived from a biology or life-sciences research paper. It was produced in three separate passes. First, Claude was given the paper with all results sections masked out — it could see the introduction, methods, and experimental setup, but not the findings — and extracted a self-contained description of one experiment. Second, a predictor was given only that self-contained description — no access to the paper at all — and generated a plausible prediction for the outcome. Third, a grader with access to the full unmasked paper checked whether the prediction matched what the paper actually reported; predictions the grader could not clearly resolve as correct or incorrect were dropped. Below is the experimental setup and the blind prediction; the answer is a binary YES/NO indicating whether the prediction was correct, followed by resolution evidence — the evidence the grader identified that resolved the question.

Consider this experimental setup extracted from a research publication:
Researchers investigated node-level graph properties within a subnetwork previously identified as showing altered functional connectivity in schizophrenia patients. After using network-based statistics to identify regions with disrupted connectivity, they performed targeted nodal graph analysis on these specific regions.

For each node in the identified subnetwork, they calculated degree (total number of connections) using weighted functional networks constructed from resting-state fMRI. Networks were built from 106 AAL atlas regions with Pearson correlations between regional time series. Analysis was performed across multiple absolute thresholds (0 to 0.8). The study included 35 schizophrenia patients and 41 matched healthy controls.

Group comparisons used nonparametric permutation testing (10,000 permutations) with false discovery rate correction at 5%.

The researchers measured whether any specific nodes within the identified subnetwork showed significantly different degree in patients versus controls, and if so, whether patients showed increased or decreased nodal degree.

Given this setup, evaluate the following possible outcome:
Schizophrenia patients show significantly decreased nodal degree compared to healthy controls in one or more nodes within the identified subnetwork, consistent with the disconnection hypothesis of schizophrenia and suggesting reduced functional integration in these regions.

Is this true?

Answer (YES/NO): NO